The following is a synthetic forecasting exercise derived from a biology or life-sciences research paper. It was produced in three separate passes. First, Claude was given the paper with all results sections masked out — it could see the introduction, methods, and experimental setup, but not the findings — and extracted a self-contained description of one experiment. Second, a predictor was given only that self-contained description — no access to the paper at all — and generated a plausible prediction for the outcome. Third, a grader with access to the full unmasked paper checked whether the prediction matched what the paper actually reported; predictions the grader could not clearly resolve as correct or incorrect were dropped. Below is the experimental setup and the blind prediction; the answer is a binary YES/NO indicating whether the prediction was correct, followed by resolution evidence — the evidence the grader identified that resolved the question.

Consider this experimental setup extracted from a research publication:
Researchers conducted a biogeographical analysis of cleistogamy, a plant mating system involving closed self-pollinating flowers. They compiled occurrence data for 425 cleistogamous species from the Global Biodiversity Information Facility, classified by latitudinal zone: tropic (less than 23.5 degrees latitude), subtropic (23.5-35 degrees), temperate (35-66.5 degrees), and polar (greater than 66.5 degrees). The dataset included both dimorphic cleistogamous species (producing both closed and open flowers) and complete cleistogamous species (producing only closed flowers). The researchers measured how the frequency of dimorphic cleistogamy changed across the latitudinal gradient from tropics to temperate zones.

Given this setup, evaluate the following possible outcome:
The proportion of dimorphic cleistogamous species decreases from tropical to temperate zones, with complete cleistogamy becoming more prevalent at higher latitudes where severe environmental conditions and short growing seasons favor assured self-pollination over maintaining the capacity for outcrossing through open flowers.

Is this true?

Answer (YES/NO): NO